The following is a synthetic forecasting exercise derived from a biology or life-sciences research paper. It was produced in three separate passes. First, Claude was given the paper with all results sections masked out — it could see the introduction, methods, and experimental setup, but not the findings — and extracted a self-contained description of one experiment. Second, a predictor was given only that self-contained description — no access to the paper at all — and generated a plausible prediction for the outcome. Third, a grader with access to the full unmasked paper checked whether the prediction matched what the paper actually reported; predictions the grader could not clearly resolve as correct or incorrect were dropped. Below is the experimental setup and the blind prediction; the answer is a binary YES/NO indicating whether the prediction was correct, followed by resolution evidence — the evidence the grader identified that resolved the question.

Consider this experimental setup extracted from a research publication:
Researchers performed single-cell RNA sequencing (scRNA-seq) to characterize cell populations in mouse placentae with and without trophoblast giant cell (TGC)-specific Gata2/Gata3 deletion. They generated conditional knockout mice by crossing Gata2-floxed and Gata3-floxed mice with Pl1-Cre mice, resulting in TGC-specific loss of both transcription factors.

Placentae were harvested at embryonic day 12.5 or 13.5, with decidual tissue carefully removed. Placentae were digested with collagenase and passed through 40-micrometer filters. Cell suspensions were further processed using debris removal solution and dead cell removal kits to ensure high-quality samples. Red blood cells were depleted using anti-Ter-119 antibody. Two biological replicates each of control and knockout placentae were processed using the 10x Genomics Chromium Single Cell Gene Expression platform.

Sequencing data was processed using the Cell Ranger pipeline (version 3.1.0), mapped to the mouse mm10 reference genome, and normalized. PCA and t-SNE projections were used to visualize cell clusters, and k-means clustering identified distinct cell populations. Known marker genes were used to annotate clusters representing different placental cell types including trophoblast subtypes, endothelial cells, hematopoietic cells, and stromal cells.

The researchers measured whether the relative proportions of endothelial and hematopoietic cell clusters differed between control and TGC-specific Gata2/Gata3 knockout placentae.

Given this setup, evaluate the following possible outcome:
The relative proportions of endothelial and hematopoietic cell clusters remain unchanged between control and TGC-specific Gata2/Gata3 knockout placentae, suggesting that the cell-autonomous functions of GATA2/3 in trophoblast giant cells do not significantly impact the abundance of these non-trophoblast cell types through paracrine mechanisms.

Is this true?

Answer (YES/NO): NO